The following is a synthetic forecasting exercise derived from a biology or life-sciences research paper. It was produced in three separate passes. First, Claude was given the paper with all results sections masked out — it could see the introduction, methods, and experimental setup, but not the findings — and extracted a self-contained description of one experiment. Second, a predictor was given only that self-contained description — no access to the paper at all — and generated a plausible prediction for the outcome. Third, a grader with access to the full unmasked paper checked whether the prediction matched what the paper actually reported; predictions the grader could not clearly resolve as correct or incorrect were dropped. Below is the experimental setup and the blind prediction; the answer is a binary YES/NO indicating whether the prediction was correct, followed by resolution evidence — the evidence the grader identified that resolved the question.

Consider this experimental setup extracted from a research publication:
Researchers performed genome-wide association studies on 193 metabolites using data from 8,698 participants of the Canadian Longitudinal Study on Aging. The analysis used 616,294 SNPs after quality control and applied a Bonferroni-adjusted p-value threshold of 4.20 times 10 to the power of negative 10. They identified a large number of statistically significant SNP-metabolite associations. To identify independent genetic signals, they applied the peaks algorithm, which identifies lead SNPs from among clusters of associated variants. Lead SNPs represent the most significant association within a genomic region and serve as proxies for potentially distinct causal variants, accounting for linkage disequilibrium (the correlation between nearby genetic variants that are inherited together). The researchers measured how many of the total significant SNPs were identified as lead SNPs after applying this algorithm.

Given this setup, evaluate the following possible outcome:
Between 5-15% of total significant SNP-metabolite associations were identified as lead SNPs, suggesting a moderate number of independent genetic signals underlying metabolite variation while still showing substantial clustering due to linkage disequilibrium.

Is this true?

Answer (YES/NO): NO